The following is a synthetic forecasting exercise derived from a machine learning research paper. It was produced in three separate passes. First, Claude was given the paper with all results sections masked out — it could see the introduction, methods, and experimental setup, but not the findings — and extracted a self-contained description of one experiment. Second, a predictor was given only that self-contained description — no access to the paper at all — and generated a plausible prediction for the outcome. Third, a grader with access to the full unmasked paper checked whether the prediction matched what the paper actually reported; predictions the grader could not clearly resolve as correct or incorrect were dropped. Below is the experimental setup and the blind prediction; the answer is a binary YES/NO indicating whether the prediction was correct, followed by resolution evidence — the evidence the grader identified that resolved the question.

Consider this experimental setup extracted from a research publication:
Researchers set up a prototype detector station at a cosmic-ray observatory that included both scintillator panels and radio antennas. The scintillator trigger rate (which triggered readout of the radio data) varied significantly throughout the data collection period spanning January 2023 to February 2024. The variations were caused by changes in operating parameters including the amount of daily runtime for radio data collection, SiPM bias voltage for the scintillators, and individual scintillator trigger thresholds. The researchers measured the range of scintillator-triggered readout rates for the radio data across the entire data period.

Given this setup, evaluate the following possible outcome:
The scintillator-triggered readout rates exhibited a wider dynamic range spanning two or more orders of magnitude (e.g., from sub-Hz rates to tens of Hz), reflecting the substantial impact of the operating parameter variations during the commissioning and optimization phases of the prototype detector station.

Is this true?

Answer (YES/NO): NO